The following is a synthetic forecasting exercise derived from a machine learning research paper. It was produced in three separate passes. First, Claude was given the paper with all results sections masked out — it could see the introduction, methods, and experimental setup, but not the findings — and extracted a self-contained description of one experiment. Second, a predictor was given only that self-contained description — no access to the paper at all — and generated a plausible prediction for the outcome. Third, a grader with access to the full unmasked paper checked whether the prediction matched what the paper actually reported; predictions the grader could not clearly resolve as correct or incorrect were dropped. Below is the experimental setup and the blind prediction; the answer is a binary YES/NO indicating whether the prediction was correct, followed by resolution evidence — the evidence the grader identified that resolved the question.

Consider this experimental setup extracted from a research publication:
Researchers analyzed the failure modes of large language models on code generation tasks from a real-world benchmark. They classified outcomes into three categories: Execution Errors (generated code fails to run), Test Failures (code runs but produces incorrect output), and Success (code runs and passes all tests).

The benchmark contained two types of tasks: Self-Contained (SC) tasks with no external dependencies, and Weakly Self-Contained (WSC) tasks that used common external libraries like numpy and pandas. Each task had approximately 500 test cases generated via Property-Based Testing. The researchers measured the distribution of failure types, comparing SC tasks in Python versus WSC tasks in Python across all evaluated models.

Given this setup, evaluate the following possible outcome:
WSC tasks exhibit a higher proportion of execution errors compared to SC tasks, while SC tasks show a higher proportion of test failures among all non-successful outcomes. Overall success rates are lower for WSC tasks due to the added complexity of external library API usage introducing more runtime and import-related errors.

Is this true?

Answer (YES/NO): NO